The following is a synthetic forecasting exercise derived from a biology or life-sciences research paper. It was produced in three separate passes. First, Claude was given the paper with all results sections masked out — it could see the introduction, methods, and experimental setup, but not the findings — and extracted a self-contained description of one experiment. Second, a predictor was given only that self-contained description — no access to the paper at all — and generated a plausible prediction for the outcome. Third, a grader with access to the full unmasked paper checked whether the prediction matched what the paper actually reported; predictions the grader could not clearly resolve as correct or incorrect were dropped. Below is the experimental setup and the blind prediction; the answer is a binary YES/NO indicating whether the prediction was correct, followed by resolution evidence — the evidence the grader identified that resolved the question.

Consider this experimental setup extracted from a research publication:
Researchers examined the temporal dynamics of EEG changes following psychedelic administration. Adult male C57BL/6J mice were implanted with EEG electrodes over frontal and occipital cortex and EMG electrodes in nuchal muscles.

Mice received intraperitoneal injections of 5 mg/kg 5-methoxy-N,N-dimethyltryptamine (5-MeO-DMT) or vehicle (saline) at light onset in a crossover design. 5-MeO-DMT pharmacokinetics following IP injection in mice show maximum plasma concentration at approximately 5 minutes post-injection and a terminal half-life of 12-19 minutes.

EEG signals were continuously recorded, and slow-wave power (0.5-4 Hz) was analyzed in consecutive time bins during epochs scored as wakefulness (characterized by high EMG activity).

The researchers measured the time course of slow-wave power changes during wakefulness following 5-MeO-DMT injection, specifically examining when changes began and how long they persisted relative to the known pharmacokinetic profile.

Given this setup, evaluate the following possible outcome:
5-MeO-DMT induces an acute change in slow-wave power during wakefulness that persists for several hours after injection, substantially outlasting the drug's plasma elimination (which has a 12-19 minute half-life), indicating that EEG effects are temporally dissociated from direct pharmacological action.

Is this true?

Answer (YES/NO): NO